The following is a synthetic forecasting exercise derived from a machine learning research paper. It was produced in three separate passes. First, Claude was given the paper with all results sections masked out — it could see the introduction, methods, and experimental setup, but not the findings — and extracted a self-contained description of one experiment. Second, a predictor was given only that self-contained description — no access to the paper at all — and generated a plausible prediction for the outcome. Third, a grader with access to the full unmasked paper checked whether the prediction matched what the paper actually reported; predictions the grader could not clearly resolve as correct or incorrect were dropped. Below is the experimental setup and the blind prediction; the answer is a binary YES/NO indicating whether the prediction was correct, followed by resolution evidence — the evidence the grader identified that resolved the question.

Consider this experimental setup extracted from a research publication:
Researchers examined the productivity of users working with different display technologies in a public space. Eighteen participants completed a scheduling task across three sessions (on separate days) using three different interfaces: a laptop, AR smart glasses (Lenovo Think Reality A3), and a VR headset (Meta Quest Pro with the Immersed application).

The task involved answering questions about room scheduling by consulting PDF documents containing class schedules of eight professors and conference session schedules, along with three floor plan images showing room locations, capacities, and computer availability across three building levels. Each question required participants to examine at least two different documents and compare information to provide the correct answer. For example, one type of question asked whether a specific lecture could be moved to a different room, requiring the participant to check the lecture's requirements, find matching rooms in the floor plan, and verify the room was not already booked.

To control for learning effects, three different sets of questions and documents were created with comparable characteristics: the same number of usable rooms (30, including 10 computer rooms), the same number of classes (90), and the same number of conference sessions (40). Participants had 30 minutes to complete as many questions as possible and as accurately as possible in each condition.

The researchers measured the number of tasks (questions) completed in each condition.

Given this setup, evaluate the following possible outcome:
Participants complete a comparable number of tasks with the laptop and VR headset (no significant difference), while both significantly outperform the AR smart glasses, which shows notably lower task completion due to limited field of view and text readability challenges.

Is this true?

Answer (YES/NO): NO